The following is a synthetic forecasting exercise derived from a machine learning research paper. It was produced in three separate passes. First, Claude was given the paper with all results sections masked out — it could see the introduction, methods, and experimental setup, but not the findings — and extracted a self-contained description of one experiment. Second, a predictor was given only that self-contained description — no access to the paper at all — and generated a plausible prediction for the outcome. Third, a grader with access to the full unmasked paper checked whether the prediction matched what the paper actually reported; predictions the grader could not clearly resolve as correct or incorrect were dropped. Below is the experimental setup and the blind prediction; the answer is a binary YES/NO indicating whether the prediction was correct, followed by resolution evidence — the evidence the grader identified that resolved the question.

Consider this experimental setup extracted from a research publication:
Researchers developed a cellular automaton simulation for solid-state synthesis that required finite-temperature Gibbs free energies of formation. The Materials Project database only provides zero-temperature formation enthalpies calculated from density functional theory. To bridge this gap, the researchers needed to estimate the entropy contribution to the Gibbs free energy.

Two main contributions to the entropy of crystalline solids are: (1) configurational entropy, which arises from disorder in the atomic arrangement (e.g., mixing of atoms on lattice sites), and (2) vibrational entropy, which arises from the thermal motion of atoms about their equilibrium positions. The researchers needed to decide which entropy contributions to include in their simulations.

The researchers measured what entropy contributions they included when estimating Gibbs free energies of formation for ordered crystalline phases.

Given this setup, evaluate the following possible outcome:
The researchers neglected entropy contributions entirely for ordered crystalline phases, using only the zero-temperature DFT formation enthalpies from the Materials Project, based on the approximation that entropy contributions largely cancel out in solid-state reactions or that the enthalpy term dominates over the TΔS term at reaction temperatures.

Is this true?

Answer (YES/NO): NO